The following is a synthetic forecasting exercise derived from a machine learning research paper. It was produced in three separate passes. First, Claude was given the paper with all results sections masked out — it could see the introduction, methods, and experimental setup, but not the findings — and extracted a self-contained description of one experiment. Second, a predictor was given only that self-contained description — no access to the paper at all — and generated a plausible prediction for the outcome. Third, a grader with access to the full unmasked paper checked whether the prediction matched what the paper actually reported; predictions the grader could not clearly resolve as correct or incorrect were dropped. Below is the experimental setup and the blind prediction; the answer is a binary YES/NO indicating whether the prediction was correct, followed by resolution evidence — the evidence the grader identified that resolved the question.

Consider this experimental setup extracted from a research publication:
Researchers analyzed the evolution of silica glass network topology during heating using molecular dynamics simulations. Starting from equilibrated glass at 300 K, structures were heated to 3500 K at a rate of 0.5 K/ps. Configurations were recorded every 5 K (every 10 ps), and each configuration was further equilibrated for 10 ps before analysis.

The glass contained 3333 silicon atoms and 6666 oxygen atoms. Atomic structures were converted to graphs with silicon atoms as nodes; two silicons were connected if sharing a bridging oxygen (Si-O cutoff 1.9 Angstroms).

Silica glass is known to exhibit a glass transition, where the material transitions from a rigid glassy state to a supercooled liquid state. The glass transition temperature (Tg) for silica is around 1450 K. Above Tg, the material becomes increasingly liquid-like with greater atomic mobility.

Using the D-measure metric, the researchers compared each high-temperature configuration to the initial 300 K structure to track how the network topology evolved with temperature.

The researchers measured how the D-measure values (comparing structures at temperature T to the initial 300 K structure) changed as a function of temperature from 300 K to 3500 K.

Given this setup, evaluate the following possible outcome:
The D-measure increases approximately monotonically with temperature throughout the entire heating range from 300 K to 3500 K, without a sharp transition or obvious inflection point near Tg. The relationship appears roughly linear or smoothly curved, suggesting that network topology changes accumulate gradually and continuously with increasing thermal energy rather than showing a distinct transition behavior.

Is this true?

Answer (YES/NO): NO